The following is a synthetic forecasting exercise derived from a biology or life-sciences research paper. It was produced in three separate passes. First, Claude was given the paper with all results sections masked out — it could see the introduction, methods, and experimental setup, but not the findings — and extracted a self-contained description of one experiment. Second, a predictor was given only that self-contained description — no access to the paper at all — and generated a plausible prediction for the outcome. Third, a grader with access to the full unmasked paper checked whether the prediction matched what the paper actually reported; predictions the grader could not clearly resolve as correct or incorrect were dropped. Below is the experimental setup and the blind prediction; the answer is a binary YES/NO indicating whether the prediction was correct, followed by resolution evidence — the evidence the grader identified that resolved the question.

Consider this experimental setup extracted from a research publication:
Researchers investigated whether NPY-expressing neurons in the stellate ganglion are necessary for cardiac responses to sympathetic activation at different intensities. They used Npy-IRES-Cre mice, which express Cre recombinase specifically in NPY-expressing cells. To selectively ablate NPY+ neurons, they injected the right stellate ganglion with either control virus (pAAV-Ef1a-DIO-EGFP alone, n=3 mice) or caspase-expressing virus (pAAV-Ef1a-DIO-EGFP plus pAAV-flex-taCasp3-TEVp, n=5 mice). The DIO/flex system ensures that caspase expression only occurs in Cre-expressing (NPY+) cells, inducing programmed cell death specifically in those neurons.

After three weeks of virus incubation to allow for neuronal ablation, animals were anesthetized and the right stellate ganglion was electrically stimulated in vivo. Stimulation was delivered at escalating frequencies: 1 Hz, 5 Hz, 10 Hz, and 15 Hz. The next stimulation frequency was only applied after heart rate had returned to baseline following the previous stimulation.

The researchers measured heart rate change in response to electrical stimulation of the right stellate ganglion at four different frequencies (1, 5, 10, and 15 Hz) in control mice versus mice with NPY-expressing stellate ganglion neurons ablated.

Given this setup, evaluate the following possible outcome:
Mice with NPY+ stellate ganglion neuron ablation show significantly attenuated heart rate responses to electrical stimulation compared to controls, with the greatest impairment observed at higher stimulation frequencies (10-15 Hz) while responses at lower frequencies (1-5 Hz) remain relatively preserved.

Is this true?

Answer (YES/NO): YES